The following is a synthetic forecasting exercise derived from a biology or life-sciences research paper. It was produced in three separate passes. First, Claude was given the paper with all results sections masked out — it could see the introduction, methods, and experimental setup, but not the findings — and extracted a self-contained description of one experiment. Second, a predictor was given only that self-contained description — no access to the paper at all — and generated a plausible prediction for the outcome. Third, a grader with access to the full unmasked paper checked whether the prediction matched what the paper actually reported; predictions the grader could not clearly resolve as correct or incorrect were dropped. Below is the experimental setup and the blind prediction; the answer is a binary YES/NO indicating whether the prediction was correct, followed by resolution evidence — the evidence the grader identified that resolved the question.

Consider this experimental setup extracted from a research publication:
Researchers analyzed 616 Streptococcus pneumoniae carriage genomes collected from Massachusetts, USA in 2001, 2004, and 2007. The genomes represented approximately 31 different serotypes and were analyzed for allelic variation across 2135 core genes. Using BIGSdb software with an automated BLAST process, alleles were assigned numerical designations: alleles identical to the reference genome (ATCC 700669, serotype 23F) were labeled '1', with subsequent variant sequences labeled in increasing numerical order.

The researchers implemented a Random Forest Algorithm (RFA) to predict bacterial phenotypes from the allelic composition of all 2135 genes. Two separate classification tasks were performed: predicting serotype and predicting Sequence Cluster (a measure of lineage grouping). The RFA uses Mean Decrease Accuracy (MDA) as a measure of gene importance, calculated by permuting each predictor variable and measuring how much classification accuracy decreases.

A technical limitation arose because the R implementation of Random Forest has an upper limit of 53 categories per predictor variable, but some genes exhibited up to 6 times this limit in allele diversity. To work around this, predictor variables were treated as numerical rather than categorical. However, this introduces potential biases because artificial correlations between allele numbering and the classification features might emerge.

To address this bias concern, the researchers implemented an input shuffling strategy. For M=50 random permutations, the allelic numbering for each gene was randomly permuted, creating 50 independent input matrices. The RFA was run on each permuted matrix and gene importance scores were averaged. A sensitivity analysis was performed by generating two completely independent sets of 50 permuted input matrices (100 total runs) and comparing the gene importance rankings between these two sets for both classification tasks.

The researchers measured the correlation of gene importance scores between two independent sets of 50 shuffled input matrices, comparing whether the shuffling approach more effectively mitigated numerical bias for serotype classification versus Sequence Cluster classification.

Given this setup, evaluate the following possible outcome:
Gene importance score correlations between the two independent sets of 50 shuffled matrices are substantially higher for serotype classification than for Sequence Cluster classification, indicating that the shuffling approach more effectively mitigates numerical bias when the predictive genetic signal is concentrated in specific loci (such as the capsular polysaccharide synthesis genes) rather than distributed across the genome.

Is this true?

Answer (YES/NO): YES